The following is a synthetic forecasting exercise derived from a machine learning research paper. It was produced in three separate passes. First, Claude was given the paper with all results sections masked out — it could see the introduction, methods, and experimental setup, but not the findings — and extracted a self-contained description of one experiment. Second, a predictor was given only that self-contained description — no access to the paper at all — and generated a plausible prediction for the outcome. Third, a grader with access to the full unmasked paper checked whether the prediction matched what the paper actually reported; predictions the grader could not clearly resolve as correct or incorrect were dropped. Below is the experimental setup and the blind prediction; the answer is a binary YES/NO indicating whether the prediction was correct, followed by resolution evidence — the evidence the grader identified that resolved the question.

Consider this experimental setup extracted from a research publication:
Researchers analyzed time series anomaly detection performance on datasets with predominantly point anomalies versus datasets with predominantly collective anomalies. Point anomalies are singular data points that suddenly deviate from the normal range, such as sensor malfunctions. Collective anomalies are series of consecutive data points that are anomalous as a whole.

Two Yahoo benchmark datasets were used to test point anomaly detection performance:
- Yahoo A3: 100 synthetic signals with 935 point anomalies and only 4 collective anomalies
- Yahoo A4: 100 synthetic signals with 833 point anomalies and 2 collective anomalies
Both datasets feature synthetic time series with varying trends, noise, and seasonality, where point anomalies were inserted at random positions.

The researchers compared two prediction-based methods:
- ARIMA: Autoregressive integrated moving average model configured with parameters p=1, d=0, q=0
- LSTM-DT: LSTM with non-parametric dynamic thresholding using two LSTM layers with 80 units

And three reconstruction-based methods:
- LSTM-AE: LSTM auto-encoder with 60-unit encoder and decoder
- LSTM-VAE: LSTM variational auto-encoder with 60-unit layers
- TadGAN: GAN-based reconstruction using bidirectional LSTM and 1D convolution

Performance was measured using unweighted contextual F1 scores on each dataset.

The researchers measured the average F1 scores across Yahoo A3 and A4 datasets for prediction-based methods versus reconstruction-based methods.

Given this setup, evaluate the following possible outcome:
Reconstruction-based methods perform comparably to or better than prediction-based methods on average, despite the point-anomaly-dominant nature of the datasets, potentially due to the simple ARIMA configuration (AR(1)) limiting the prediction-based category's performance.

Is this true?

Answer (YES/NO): NO